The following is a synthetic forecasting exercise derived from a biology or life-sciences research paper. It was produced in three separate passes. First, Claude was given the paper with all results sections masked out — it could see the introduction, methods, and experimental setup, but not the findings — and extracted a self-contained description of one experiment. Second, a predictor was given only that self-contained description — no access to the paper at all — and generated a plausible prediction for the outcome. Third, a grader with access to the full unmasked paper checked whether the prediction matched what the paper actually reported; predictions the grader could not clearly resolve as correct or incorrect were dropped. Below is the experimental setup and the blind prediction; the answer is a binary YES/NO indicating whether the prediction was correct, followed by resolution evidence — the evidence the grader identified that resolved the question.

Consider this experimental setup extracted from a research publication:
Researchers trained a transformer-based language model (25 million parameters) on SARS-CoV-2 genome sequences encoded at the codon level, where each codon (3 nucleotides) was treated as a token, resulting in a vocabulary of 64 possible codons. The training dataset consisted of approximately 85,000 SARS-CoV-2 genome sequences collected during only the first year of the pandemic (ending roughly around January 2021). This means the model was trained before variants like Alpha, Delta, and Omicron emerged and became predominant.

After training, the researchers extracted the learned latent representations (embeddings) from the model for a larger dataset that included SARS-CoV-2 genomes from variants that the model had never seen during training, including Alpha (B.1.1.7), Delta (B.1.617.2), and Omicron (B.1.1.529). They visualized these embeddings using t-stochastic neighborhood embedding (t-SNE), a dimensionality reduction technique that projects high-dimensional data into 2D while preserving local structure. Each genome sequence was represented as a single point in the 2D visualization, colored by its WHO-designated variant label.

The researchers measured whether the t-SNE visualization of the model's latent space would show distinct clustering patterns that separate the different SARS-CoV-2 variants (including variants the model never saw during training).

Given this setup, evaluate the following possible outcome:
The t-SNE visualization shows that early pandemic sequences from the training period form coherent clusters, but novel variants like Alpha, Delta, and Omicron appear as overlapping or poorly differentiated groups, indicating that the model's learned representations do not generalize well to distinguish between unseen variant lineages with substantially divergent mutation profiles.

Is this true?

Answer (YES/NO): NO